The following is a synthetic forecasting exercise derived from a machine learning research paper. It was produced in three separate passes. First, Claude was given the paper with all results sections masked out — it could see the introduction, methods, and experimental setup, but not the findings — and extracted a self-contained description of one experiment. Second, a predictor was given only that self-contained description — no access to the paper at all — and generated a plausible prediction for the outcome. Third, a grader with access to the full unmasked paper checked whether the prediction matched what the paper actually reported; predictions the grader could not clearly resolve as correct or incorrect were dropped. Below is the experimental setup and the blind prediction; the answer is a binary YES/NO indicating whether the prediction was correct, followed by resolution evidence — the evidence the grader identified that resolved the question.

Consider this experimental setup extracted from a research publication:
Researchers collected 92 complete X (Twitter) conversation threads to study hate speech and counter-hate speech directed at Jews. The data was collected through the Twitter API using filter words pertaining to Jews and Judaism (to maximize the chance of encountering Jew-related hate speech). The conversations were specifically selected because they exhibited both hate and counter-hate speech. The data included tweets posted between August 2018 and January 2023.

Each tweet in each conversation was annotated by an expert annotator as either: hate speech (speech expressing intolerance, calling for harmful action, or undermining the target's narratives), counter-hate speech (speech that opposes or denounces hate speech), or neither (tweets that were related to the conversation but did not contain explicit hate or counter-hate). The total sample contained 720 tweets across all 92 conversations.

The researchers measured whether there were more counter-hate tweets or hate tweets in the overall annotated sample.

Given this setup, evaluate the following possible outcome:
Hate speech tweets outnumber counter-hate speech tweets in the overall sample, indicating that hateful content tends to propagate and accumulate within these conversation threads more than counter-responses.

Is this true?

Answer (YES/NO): NO